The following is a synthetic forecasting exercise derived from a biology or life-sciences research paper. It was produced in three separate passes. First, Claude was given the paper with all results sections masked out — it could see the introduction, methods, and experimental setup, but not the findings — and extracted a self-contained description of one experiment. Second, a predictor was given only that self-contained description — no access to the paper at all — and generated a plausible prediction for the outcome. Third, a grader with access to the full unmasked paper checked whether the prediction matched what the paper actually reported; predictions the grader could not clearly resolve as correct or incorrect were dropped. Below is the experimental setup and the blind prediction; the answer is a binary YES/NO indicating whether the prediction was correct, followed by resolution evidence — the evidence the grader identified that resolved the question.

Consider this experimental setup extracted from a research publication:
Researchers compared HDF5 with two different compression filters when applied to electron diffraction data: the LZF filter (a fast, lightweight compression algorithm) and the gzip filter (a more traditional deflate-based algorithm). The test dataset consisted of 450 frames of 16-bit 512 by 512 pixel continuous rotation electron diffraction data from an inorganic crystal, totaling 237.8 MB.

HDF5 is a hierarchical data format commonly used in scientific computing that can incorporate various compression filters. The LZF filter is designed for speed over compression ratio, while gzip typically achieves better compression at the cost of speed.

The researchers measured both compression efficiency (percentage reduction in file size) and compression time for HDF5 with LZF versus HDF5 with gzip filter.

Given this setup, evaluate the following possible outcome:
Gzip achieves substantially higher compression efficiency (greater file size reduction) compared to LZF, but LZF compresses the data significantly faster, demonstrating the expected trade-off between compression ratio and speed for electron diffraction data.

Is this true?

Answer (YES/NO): YES